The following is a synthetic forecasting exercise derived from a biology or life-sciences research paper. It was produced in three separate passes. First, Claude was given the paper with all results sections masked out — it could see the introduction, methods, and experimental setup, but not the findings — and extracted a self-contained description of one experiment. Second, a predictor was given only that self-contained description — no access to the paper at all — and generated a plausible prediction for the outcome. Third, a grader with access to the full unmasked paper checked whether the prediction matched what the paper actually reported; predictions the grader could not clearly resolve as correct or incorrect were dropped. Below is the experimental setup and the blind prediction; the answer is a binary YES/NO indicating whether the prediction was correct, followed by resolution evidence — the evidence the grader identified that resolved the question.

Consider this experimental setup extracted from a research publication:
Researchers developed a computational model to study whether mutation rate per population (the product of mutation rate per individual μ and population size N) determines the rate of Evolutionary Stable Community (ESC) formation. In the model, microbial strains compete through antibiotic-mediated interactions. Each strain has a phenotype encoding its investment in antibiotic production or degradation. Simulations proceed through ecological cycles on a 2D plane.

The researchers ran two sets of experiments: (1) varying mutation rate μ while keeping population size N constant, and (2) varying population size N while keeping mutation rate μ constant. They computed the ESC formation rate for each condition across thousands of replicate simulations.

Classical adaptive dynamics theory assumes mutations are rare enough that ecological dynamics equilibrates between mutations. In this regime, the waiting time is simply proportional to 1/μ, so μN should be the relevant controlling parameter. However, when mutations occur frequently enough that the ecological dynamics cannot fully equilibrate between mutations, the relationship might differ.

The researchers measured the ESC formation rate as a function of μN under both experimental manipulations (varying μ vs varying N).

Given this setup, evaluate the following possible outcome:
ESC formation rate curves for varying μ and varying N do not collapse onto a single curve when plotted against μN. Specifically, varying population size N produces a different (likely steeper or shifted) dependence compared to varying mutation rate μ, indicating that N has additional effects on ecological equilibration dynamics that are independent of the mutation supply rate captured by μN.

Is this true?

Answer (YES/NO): NO